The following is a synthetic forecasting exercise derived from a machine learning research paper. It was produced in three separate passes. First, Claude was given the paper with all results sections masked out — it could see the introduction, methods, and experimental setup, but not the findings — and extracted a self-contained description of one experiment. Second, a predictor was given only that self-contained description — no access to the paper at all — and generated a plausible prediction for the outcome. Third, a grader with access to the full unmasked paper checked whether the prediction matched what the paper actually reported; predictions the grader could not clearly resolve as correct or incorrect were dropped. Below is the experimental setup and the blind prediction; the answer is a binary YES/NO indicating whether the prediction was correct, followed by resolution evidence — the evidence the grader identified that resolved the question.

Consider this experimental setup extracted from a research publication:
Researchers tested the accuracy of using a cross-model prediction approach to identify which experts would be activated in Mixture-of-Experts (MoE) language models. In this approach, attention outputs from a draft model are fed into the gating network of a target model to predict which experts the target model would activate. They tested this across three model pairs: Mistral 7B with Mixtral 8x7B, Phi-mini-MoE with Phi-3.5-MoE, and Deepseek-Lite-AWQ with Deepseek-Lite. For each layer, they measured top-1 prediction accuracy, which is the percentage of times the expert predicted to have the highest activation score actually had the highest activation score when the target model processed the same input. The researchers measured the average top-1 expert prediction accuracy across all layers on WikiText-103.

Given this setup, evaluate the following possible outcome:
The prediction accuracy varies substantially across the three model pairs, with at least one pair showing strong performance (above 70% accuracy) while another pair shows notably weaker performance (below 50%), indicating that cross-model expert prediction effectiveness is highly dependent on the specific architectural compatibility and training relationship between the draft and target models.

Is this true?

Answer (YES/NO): NO